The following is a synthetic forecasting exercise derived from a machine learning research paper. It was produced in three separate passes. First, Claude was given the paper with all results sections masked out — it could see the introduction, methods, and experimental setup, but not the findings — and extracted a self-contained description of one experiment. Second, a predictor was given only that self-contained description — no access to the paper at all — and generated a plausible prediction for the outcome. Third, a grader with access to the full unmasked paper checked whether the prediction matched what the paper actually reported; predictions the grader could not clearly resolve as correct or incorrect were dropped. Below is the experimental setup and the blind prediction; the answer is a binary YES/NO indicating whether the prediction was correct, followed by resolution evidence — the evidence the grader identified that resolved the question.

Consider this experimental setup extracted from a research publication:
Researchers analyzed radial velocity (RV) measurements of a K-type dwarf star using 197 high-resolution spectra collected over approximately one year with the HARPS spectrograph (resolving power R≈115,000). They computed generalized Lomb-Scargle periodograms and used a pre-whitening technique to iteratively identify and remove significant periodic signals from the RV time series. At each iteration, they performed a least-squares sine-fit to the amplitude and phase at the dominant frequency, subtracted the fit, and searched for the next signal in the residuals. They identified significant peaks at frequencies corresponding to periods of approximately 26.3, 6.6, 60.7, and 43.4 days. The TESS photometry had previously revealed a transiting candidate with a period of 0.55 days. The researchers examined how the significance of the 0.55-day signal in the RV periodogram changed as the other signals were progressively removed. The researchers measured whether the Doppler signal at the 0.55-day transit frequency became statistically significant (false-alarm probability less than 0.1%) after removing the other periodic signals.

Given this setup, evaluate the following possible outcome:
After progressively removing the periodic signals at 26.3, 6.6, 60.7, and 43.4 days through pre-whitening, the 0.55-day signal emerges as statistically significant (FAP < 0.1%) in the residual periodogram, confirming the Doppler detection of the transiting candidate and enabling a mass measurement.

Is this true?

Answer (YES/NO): YES